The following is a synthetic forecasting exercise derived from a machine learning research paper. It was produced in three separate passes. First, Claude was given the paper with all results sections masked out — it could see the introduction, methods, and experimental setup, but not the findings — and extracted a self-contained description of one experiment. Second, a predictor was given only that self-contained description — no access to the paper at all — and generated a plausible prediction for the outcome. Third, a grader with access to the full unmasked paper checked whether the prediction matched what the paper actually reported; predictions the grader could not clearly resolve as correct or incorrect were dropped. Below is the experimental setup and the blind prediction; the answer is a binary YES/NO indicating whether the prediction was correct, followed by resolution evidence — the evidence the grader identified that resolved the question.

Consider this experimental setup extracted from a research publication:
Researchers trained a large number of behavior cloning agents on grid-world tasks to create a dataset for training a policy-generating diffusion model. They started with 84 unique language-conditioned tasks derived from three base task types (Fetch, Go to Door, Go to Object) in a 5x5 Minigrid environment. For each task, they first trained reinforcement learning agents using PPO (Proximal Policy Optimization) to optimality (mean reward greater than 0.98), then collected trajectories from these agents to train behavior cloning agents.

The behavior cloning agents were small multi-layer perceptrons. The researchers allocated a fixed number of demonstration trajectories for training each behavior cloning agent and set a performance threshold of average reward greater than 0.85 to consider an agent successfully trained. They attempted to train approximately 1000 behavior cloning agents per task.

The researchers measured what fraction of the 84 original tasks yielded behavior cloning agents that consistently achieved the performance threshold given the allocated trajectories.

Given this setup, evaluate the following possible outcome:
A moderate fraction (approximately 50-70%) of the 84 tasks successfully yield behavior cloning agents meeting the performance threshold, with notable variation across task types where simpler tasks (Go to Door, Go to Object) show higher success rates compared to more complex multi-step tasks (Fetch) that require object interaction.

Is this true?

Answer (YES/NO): NO